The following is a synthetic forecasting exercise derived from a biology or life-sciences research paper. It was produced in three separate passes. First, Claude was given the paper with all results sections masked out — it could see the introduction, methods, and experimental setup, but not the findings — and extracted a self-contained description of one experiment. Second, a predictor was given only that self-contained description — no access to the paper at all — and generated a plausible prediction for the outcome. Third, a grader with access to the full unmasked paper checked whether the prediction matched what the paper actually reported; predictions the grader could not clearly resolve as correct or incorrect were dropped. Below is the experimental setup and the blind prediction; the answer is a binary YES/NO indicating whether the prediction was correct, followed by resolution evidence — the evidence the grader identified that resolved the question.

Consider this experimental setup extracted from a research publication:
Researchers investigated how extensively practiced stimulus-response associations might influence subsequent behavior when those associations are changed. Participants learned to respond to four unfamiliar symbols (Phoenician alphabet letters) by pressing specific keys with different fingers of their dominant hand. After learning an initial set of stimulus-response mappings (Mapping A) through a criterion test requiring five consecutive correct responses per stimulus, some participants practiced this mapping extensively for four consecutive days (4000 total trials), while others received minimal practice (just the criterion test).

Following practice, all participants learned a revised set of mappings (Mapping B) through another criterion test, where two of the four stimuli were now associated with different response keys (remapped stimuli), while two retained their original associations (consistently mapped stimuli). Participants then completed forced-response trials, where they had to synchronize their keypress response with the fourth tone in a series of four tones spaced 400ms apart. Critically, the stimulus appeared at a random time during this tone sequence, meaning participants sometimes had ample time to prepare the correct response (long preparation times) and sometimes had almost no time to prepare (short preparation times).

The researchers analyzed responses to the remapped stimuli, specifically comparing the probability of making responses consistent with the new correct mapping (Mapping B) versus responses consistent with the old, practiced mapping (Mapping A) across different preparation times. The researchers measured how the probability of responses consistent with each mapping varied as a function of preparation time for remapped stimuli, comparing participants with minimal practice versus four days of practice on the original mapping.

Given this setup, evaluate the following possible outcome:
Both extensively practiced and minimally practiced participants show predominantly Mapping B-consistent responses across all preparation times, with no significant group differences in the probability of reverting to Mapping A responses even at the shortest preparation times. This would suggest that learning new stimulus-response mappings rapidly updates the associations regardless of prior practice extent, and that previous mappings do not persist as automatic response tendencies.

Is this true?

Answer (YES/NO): NO